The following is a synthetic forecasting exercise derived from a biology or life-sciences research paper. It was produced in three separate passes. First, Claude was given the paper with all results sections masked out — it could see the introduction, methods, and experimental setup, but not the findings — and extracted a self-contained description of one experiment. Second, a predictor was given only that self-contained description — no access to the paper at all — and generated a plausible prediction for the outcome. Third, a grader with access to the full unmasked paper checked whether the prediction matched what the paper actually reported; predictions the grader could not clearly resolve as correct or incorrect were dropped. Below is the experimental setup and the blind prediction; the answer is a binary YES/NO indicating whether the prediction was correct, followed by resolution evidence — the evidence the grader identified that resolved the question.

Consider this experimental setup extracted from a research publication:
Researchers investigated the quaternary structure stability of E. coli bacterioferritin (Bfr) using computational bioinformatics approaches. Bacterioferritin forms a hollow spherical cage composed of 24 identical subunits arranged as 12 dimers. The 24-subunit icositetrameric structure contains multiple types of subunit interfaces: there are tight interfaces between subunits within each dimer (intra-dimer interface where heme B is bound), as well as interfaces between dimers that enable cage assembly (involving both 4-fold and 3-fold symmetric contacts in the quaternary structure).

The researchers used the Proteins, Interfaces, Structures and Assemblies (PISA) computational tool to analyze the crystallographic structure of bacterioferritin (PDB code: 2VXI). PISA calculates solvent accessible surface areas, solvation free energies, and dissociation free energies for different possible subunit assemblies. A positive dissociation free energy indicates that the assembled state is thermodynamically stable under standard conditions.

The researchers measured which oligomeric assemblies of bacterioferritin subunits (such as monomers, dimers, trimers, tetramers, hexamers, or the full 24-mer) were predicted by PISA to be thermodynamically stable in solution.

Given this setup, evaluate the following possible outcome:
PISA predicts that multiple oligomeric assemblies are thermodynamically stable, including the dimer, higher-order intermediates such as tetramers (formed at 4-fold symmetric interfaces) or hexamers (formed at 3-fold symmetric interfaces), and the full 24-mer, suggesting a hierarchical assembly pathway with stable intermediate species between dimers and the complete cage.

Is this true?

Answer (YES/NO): NO